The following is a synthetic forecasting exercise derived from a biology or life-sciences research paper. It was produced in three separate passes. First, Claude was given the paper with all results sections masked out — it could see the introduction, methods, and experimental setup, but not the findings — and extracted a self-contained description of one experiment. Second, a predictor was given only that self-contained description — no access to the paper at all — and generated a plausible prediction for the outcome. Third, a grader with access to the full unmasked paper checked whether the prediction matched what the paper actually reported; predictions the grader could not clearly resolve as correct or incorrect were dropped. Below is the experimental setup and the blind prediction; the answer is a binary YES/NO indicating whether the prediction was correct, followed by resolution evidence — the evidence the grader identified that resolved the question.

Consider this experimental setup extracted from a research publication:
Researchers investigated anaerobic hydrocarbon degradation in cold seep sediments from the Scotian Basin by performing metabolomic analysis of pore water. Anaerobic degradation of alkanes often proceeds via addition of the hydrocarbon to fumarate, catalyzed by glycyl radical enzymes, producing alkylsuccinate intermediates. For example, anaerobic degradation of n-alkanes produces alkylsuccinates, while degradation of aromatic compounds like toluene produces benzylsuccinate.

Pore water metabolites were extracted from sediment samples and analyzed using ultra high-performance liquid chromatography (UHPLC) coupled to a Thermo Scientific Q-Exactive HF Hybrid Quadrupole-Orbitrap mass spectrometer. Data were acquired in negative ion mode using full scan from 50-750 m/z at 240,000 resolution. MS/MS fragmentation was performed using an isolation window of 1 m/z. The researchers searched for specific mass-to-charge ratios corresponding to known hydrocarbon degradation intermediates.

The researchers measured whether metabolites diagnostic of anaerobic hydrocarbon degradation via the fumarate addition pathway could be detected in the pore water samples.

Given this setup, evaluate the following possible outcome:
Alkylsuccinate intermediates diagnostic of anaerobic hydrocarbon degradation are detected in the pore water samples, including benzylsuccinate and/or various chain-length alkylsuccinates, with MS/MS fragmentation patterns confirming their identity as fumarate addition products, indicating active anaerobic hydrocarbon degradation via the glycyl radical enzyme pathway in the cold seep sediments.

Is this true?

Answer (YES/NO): NO